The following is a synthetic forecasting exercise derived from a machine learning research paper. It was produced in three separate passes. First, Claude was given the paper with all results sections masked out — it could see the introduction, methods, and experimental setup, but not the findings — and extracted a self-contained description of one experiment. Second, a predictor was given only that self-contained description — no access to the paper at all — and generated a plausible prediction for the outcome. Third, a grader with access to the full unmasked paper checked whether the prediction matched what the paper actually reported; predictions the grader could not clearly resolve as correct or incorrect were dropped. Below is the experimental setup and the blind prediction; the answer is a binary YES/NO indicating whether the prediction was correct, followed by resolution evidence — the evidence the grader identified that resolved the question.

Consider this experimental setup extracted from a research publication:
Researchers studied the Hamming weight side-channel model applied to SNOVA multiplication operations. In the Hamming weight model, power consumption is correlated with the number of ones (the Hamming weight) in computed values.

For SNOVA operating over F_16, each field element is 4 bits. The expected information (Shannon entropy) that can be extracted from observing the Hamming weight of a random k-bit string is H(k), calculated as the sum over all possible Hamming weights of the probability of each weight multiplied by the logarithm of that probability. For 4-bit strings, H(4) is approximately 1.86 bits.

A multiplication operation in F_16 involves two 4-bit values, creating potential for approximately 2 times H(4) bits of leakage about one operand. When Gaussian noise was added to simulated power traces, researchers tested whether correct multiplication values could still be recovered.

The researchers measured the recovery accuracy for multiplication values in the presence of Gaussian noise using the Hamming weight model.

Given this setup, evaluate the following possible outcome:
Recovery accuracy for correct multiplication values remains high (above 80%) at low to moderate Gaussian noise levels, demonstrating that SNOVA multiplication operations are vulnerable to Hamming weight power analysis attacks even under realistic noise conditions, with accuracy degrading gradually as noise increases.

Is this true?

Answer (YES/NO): YES